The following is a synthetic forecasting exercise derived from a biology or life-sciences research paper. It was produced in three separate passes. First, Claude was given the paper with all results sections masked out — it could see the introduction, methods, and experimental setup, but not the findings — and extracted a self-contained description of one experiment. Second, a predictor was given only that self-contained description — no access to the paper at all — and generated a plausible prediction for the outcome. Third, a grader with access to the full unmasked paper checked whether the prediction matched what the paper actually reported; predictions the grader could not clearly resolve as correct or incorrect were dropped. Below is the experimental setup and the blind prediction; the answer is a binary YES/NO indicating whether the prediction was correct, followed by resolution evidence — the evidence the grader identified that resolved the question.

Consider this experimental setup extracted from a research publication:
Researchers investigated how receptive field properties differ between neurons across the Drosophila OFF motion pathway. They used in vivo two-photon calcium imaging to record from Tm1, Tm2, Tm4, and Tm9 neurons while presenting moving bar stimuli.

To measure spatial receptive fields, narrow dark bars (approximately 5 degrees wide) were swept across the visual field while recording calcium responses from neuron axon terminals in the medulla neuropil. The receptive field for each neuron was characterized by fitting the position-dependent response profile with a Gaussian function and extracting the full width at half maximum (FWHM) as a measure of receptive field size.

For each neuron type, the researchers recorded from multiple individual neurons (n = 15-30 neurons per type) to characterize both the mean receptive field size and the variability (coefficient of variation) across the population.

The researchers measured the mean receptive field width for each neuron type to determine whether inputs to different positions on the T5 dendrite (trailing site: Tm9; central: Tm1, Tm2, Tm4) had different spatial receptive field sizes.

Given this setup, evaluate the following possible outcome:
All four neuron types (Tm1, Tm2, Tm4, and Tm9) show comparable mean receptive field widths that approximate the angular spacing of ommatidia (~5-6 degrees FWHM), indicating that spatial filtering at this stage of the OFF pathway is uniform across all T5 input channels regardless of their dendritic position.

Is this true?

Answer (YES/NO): YES